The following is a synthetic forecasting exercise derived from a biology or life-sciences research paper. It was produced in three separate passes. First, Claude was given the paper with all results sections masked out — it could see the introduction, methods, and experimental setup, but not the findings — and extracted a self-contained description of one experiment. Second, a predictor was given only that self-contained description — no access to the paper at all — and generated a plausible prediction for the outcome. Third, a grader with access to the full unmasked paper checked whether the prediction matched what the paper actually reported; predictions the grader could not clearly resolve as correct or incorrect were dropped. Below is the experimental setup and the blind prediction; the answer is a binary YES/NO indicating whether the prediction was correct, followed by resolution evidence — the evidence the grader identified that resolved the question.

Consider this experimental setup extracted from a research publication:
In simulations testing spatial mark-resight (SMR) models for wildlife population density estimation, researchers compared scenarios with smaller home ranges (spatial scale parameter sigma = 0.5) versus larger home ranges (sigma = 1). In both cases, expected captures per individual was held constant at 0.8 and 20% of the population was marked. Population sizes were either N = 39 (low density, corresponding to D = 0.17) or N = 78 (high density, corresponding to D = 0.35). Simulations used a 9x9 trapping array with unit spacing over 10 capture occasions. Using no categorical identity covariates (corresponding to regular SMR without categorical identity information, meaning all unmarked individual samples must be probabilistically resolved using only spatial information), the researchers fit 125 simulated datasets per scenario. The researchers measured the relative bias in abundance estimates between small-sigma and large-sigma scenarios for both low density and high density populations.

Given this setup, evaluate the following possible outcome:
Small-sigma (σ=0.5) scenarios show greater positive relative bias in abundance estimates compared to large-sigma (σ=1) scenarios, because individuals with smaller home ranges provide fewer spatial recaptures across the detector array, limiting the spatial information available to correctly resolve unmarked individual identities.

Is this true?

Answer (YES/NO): NO